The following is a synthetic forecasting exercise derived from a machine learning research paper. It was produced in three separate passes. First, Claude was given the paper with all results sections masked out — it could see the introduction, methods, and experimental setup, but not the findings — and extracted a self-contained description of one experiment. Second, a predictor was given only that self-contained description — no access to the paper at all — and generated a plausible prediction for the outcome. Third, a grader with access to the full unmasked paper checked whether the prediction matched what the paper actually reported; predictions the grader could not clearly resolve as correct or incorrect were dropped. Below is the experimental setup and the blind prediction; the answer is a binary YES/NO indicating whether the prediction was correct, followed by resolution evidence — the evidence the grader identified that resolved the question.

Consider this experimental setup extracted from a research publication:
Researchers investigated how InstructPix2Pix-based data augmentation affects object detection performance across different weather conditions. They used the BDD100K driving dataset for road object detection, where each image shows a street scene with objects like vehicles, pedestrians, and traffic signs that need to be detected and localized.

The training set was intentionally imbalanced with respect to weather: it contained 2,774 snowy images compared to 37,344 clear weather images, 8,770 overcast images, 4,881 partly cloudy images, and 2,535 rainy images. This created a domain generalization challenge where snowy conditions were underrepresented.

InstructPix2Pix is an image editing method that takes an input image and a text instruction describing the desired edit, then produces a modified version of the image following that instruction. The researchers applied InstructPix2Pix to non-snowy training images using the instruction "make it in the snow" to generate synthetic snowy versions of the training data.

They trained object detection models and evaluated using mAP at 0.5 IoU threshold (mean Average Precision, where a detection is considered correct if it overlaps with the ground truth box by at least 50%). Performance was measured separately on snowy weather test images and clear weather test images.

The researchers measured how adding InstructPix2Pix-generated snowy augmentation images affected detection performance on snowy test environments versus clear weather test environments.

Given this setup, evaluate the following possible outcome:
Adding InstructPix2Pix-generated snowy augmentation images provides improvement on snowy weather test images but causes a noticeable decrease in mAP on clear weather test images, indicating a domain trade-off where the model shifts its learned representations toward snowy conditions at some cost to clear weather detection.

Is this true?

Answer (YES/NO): NO